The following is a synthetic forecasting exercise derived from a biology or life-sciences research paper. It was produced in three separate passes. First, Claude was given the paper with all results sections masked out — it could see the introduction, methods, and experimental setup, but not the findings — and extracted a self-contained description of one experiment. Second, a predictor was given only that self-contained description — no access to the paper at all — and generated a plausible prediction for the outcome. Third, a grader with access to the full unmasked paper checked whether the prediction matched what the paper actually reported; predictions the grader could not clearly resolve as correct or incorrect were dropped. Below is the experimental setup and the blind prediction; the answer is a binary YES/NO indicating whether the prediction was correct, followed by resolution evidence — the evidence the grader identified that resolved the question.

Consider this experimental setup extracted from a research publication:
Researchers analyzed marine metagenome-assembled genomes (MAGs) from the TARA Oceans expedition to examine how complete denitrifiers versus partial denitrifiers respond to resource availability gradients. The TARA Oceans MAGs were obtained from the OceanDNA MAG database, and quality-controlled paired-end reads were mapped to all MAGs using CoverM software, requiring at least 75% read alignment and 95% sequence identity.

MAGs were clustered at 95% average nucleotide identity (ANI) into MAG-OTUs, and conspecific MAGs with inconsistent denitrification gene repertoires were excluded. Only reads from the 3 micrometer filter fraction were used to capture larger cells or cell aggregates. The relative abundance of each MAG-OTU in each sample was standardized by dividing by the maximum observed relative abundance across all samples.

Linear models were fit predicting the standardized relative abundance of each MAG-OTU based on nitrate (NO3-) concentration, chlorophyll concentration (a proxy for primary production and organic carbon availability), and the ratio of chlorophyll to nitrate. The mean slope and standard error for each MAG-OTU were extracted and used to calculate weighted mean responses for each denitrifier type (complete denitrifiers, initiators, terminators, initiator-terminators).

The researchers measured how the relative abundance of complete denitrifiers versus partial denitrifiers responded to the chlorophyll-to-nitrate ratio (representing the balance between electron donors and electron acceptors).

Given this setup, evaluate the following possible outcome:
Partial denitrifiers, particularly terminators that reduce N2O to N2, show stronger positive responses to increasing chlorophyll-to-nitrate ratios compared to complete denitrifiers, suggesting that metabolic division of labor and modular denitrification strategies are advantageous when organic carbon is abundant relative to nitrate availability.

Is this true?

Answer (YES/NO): NO